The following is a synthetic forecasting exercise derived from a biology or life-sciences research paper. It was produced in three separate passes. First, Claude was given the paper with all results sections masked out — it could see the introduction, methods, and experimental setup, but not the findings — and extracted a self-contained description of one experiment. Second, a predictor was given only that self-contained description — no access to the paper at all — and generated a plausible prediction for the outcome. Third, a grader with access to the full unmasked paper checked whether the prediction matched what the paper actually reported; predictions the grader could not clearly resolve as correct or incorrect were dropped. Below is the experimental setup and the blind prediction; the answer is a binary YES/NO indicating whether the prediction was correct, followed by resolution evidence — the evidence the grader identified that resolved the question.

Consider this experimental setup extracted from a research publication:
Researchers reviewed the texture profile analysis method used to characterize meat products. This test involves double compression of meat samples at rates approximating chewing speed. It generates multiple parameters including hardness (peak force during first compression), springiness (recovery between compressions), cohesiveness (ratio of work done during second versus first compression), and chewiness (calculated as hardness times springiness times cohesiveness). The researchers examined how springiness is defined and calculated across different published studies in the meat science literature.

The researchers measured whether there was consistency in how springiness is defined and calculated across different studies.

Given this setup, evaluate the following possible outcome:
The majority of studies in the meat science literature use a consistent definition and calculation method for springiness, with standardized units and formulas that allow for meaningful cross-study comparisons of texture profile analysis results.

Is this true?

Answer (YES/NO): NO